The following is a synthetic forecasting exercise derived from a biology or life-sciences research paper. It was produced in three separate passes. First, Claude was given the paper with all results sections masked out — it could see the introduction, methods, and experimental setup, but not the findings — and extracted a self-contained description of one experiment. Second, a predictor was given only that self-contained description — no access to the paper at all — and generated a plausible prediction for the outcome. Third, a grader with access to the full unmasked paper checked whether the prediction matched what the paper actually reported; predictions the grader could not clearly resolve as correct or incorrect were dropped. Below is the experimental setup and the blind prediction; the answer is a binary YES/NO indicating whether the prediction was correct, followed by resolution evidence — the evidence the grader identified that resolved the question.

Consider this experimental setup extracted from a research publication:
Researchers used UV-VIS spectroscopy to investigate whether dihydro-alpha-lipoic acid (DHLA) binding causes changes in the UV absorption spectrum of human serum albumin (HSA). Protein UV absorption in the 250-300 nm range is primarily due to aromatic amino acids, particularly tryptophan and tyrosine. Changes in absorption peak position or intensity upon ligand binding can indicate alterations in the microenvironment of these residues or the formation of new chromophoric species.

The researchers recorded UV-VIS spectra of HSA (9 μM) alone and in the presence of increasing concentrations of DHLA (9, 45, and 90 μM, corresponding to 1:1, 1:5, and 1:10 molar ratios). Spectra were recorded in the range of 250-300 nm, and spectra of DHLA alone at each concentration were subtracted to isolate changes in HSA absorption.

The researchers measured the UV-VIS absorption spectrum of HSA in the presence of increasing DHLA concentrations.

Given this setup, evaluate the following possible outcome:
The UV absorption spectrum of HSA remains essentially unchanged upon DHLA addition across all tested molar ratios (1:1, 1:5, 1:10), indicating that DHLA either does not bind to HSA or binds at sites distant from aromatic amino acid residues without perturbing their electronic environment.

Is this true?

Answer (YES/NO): NO